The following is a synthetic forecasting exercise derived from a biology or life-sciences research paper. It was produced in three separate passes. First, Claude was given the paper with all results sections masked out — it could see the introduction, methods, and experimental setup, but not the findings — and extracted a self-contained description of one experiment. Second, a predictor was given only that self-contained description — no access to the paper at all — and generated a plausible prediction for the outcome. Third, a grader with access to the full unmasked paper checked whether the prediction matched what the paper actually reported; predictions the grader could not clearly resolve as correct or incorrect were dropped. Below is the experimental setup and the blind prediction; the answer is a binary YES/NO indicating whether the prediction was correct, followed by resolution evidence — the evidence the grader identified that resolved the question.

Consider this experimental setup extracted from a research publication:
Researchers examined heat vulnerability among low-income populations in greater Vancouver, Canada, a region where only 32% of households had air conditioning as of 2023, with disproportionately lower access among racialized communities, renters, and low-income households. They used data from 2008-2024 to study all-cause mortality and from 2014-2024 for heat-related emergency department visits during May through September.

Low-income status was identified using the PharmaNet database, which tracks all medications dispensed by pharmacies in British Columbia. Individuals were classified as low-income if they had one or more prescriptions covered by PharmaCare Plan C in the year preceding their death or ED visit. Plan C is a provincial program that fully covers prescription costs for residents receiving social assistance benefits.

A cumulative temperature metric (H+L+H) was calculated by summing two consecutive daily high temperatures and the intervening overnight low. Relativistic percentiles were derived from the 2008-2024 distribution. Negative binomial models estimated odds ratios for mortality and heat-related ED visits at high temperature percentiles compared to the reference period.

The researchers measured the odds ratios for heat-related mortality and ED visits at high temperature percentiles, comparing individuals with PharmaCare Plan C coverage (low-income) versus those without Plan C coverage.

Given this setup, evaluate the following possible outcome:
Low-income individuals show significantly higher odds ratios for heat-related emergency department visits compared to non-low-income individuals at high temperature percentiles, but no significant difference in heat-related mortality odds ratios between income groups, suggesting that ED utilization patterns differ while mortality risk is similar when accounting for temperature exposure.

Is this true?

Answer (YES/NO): NO